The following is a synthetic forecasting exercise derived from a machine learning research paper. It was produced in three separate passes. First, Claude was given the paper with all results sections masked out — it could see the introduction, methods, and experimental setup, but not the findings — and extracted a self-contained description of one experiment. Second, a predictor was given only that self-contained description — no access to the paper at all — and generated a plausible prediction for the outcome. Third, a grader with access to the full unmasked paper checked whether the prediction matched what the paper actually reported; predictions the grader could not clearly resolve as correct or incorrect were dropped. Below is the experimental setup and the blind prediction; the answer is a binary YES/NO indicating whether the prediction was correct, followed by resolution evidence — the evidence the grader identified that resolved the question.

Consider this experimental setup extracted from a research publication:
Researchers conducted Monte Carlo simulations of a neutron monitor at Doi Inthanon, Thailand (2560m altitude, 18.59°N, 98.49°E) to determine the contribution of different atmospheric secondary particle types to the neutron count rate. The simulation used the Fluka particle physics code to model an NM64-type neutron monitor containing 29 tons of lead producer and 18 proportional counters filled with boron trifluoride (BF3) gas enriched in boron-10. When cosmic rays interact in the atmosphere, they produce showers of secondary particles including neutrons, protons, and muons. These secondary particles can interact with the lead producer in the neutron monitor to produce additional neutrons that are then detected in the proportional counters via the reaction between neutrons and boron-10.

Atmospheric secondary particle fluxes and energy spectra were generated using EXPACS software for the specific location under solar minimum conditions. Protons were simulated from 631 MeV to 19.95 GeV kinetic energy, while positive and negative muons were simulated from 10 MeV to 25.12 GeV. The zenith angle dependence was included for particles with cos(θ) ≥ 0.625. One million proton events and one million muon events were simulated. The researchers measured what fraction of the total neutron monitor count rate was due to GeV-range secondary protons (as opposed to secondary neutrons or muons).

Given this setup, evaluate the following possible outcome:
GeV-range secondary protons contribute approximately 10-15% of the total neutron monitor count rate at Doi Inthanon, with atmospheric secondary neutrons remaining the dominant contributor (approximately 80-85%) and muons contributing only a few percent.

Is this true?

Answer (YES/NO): YES